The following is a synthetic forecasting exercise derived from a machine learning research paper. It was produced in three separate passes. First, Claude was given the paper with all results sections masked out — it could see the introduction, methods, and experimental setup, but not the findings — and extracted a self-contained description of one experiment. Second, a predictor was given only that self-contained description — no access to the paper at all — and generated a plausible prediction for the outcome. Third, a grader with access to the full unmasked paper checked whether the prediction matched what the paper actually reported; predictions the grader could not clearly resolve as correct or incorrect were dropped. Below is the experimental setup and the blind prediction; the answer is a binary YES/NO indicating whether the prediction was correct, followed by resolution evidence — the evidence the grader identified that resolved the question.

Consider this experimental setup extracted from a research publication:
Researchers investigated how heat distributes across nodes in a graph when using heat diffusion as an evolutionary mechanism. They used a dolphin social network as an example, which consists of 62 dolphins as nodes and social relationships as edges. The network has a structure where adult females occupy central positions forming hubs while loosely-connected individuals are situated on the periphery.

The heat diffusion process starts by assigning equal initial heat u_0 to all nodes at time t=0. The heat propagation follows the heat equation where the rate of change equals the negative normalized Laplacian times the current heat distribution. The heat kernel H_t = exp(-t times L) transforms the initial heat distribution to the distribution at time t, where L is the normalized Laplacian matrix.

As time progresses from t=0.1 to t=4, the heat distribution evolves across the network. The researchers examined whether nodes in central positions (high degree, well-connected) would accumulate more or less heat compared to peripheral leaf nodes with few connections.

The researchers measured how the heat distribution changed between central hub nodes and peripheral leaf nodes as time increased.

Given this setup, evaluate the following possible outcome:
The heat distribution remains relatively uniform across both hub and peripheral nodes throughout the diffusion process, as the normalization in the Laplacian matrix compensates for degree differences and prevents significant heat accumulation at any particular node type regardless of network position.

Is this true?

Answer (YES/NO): NO